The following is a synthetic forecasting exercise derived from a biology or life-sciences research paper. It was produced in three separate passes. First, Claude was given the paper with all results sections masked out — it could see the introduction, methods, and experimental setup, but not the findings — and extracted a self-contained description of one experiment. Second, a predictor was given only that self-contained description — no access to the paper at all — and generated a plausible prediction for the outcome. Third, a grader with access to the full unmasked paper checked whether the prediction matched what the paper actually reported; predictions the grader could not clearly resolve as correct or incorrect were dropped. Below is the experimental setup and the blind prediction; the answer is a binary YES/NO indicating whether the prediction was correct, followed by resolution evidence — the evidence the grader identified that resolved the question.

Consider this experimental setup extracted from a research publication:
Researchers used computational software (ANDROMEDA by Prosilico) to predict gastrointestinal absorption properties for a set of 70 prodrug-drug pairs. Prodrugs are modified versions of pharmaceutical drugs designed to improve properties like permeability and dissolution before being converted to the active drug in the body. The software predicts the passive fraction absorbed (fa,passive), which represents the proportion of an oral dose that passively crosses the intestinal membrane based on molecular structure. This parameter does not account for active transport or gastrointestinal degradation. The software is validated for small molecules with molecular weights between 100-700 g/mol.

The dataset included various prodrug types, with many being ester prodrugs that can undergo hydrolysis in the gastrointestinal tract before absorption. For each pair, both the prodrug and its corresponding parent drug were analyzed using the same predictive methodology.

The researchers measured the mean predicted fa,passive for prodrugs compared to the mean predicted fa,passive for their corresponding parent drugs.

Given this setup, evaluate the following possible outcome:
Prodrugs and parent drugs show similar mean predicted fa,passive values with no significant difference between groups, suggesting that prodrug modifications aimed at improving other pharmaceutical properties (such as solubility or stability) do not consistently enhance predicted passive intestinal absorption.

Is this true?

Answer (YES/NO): YES